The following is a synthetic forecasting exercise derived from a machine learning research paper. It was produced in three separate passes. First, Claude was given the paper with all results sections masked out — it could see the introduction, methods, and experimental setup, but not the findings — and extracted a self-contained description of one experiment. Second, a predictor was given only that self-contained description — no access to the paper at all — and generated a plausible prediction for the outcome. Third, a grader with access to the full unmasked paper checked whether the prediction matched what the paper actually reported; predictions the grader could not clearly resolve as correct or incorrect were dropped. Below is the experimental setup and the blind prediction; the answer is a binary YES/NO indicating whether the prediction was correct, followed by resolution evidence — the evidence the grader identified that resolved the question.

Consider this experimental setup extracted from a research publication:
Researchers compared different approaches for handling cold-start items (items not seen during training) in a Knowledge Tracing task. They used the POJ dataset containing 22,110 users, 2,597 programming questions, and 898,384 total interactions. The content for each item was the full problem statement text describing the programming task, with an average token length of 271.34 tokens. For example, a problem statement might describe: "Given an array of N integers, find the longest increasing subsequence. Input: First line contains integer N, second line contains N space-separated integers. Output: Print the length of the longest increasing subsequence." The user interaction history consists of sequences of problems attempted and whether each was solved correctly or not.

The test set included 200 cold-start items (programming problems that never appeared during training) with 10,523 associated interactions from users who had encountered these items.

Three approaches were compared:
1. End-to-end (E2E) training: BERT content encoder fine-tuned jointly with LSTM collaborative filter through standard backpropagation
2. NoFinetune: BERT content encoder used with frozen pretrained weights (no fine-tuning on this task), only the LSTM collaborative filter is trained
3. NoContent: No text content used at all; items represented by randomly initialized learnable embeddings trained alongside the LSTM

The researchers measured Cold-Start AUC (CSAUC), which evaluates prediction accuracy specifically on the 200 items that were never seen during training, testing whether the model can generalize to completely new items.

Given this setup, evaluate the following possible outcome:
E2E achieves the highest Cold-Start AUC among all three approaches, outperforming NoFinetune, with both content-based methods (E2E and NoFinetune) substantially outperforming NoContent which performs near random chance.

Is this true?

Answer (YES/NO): NO